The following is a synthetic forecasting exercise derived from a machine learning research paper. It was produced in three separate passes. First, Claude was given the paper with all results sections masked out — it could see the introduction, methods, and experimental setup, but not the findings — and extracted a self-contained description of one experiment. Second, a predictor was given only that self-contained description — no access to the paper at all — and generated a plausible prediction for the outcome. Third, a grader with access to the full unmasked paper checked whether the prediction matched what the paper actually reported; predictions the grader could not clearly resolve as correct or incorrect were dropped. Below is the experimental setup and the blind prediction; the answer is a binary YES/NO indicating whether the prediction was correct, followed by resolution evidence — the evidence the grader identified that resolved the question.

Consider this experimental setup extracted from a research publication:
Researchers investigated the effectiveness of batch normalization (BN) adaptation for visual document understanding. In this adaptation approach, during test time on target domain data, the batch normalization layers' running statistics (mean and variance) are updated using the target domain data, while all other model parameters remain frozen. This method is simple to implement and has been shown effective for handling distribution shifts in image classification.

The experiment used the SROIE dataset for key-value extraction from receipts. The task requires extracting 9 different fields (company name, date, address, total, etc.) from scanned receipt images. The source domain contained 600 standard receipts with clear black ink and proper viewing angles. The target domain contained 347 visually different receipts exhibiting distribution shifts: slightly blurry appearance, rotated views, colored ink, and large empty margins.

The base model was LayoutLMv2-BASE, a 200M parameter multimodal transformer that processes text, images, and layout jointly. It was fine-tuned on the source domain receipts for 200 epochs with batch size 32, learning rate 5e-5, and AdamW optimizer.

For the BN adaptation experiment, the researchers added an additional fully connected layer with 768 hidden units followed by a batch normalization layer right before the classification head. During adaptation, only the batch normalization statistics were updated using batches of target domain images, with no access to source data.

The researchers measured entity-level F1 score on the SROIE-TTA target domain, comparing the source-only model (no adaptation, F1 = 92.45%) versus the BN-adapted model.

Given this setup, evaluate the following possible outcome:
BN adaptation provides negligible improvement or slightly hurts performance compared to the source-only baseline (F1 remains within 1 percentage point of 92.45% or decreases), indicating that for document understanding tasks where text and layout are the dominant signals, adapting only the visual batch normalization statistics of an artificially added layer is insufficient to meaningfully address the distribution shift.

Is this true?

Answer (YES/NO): YES